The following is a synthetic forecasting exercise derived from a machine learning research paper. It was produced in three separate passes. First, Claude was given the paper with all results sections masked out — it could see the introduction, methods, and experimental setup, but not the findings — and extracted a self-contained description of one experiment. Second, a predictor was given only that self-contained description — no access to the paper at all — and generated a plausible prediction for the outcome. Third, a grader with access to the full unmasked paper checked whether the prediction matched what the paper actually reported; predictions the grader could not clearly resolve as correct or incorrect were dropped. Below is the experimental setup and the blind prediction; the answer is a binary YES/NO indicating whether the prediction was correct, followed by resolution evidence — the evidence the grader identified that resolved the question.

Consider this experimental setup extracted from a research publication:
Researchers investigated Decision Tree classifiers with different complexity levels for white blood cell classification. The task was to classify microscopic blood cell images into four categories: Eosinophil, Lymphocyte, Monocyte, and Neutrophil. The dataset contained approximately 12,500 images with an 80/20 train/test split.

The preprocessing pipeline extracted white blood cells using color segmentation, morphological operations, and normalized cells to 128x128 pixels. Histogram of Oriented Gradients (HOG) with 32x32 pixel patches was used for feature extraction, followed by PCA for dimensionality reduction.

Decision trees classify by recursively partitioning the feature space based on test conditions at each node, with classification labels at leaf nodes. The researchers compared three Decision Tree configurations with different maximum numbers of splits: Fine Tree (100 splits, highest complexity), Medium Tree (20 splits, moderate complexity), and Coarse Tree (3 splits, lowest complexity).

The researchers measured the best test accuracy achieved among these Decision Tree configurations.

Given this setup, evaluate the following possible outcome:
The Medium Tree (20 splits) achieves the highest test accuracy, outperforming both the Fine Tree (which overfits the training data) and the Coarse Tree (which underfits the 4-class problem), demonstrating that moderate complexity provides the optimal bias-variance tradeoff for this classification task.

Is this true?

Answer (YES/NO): NO